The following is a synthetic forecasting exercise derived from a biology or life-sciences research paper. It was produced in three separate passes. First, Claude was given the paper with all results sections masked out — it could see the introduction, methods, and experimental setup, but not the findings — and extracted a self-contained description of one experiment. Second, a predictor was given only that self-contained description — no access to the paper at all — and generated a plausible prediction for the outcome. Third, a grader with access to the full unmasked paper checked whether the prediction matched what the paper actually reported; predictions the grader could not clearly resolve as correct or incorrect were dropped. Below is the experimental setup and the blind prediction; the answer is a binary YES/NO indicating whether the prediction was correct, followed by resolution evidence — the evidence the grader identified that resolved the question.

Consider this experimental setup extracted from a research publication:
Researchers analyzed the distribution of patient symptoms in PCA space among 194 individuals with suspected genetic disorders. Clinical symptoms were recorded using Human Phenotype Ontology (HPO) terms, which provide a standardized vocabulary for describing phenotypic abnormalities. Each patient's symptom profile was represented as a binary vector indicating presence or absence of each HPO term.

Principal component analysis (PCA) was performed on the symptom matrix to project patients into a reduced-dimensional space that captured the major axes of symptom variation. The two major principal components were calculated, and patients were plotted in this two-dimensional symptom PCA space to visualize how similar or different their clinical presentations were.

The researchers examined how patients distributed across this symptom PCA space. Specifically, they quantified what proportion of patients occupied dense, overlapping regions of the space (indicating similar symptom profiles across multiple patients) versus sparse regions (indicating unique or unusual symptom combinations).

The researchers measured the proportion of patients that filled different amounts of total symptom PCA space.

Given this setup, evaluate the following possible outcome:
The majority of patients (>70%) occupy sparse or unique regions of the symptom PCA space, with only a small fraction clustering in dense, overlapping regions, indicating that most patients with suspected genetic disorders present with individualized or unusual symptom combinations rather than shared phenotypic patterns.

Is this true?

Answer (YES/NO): NO